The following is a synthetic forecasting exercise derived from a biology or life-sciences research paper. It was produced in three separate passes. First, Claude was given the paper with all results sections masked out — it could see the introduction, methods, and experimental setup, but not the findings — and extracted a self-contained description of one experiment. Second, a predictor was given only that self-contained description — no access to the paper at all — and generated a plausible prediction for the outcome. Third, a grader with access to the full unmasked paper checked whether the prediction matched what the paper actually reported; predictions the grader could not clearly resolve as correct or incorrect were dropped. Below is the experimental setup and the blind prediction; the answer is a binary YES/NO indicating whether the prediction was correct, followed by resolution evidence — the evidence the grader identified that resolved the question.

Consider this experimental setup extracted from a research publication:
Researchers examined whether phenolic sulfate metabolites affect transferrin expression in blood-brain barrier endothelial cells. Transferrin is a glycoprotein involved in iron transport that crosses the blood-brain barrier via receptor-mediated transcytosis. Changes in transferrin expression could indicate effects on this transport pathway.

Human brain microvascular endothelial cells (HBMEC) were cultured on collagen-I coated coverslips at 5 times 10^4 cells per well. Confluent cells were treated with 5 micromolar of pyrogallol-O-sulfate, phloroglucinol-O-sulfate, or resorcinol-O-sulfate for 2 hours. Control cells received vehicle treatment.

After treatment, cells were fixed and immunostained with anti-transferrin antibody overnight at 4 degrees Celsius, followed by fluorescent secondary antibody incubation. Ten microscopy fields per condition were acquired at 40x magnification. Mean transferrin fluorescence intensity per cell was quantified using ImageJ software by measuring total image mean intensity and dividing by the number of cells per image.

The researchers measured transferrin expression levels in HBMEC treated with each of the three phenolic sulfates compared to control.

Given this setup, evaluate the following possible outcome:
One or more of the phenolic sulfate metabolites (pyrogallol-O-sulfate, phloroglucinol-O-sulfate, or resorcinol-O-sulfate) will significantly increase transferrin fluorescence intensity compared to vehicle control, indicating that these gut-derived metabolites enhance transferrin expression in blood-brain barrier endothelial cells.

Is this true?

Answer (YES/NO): NO